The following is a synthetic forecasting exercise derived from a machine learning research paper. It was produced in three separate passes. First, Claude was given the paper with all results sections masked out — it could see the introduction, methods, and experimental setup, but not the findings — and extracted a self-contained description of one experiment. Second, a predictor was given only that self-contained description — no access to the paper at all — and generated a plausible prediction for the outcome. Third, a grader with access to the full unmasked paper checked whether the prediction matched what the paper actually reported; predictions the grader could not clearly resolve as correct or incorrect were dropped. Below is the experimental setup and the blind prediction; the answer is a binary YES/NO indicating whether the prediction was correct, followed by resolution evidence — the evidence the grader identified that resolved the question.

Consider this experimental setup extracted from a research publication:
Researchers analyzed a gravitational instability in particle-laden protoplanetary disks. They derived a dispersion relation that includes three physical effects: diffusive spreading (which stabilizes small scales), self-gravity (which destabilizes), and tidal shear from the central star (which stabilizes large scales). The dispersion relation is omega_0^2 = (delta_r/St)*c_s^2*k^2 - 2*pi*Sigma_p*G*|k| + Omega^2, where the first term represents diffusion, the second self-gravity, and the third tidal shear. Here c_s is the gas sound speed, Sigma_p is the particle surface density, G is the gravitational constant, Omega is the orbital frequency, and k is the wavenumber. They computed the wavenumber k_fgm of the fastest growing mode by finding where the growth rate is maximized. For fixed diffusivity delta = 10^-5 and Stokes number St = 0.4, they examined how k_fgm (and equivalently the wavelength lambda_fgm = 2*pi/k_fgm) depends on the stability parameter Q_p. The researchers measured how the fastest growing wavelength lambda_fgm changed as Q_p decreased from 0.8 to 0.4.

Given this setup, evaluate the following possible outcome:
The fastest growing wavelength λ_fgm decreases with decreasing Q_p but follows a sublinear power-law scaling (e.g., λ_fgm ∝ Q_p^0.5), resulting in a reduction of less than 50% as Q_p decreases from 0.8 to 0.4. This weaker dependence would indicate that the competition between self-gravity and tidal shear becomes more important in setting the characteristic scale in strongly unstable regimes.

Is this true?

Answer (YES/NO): NO